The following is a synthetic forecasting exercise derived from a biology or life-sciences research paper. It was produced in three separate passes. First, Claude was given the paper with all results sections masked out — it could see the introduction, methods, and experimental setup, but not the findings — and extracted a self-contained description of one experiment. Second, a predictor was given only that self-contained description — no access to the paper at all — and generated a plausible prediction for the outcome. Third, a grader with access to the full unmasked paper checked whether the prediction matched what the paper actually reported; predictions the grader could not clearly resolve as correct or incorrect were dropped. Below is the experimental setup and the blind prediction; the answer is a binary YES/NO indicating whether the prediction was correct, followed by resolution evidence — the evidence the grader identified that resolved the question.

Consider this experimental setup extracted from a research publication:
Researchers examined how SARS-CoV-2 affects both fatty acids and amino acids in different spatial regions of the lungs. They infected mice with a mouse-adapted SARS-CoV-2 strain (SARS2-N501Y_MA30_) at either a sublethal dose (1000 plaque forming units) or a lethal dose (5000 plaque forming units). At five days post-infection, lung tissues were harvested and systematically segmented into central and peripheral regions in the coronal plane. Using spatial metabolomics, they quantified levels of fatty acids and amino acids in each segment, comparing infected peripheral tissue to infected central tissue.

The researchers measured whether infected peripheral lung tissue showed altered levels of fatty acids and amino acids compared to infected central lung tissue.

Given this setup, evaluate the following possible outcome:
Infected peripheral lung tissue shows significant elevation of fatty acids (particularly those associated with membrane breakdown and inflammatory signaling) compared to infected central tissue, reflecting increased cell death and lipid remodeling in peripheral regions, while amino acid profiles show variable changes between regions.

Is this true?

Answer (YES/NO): NO